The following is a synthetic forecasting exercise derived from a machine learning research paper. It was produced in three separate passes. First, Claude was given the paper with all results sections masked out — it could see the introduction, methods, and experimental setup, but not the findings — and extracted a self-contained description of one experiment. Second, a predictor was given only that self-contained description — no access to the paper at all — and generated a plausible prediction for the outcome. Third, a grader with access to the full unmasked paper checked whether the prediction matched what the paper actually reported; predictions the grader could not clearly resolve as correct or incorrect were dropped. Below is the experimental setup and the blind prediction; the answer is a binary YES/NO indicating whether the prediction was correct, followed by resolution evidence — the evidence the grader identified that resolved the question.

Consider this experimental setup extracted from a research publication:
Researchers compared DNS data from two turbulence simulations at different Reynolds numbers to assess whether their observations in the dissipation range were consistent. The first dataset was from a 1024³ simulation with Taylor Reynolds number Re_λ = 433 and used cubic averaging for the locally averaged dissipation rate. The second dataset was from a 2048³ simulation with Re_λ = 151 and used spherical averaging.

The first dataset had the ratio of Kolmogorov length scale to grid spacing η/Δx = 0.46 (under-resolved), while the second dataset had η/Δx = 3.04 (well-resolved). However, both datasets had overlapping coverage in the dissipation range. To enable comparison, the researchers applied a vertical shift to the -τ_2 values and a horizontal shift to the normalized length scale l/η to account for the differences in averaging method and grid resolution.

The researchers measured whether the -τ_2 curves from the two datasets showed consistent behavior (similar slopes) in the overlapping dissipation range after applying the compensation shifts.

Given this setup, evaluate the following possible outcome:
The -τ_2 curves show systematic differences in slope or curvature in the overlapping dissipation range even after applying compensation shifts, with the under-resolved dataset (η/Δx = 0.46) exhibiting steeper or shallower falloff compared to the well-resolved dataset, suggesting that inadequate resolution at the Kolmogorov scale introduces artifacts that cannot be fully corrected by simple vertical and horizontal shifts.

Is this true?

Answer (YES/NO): NO